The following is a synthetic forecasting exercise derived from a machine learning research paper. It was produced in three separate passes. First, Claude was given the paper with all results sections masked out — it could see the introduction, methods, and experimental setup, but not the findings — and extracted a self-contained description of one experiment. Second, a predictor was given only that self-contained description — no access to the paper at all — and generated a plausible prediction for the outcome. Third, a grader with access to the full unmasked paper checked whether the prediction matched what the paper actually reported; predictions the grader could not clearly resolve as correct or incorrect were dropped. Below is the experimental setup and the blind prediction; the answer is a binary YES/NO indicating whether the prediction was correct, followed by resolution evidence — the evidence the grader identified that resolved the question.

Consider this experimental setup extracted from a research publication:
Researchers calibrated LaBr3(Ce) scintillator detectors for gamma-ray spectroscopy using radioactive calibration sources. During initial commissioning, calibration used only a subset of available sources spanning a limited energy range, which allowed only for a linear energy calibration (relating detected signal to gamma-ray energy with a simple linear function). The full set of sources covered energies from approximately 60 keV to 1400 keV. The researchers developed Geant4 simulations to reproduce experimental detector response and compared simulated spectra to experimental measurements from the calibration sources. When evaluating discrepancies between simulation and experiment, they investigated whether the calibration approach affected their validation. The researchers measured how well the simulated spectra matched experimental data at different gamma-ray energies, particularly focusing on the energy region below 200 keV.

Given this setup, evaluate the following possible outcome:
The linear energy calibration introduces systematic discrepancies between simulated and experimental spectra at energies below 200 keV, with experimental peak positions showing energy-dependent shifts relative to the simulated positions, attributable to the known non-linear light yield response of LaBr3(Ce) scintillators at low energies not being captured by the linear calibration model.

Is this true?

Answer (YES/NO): NO